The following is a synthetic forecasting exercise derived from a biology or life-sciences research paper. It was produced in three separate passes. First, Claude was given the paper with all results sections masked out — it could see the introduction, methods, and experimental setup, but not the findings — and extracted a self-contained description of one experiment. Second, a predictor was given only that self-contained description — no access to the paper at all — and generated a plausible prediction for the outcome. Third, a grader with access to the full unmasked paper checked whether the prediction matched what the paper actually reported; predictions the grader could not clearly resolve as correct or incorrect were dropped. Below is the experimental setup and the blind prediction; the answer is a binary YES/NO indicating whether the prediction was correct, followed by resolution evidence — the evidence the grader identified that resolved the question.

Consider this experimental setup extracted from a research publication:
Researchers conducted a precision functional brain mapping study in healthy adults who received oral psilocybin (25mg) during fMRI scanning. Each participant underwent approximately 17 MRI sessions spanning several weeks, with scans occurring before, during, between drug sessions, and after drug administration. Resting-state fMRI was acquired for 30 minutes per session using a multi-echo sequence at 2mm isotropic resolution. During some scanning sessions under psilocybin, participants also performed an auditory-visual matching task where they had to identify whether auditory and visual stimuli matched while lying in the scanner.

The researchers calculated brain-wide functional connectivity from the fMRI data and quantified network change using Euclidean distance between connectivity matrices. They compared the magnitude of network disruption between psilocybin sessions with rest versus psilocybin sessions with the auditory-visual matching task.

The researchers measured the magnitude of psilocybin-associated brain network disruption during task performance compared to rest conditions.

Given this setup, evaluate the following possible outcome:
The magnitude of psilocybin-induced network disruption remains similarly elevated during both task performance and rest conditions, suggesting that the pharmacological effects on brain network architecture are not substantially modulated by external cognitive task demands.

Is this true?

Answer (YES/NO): NO